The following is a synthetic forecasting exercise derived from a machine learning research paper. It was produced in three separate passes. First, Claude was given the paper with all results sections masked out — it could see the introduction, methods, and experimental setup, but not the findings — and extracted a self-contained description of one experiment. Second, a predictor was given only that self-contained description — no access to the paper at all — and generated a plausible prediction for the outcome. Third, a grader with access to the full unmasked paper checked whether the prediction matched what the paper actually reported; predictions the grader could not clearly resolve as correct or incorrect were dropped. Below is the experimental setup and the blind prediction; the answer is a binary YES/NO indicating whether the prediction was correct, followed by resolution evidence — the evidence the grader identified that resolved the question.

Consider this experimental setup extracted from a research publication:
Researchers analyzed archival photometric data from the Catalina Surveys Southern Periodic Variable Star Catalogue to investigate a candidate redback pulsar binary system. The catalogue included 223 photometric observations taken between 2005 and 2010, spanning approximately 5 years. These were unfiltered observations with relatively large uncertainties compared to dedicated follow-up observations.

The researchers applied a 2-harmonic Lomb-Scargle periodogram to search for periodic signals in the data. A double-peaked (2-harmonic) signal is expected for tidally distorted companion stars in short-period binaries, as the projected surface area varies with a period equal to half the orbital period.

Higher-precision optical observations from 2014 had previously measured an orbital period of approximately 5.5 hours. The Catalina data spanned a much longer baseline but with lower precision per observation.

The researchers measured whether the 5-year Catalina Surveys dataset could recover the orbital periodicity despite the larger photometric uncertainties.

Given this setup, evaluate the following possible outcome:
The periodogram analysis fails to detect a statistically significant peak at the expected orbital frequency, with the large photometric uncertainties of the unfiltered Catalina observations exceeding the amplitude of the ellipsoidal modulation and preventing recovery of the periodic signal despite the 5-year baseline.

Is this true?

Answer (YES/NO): NO